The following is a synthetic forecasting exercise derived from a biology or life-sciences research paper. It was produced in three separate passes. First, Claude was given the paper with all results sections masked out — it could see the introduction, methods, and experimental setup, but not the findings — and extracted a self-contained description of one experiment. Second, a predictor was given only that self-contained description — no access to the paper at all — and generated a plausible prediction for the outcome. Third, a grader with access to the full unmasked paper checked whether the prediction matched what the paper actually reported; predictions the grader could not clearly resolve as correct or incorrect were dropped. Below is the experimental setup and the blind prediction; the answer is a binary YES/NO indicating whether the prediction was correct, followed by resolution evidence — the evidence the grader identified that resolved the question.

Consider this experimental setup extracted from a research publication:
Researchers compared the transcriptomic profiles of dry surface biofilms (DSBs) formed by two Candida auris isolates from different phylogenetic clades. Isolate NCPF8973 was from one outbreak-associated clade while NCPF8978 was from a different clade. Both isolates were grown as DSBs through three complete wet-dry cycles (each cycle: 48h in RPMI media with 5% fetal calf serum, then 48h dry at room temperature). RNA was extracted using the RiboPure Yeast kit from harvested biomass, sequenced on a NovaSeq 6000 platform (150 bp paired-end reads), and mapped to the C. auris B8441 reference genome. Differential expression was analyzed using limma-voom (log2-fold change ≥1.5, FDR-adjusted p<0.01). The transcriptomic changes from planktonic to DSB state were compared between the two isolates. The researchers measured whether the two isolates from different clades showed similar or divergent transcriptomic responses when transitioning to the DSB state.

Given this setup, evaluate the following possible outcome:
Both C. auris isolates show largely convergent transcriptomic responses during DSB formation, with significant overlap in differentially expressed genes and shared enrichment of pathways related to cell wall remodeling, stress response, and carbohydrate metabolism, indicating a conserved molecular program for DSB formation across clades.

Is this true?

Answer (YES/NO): NO